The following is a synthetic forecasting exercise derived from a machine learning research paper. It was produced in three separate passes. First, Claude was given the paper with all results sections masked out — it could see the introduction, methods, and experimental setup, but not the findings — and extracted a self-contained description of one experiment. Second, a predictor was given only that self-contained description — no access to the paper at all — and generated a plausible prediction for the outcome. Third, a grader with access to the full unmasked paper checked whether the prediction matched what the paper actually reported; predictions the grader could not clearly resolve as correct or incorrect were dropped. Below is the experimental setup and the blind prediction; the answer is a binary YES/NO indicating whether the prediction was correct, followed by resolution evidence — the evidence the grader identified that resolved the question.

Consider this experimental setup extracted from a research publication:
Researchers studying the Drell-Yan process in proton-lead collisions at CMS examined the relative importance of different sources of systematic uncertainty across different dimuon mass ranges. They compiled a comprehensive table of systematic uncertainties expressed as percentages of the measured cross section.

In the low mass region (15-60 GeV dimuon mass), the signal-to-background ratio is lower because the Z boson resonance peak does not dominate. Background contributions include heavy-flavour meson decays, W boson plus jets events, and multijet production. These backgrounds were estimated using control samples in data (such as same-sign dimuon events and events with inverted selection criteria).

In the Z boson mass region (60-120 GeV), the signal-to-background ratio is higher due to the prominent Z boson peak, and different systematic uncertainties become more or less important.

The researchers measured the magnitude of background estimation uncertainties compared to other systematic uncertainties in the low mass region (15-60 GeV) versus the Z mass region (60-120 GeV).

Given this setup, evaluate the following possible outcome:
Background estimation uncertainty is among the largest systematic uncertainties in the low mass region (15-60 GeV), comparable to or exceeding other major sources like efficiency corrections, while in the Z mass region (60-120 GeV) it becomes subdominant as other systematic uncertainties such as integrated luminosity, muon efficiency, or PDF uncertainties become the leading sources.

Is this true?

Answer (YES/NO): YES